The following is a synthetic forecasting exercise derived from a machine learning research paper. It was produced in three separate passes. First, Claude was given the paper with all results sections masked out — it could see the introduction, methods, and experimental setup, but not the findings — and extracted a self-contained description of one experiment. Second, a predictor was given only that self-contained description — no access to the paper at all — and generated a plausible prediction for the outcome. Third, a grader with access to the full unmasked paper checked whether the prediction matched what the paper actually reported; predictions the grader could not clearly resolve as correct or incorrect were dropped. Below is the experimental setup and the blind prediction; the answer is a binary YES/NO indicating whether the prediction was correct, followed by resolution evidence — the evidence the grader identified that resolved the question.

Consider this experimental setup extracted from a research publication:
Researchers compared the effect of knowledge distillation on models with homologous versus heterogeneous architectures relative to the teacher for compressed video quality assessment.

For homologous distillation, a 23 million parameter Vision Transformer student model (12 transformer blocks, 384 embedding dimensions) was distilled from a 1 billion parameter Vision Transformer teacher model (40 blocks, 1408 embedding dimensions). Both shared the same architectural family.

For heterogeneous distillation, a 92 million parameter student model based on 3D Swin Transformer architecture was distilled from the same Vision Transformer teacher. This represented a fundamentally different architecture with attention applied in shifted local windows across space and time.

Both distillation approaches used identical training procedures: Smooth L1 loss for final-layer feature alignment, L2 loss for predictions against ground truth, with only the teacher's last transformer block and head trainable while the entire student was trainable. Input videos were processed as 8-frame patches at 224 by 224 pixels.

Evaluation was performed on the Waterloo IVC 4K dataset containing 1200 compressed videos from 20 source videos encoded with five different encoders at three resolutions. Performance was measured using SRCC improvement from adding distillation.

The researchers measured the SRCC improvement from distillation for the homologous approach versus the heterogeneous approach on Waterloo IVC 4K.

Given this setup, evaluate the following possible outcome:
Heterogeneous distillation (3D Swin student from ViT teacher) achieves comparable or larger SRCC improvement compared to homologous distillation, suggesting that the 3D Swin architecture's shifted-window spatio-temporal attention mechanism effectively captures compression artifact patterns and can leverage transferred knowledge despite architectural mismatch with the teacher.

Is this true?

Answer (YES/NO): NO